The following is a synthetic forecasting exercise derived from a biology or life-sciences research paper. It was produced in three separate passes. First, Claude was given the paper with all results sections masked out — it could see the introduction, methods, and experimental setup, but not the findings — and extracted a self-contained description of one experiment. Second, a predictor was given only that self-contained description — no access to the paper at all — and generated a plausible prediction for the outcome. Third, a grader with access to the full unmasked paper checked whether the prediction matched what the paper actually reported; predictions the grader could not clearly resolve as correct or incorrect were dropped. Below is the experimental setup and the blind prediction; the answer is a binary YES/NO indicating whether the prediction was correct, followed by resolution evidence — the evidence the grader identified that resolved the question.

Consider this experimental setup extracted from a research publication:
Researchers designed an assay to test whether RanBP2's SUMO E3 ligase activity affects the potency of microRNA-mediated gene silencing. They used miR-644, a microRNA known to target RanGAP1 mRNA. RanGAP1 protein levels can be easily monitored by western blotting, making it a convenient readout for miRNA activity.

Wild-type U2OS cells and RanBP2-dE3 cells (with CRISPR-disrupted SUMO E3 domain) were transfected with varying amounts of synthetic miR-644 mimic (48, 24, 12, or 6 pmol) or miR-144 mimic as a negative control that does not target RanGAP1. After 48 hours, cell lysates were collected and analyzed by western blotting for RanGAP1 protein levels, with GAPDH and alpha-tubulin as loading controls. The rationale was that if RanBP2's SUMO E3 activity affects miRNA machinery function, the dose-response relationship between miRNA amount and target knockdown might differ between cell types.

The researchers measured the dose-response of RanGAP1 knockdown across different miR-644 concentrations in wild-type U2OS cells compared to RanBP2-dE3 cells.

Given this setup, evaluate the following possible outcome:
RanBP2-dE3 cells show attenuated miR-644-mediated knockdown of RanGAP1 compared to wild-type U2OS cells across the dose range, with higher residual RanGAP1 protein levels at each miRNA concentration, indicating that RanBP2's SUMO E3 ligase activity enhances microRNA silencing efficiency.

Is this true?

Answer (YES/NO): NO